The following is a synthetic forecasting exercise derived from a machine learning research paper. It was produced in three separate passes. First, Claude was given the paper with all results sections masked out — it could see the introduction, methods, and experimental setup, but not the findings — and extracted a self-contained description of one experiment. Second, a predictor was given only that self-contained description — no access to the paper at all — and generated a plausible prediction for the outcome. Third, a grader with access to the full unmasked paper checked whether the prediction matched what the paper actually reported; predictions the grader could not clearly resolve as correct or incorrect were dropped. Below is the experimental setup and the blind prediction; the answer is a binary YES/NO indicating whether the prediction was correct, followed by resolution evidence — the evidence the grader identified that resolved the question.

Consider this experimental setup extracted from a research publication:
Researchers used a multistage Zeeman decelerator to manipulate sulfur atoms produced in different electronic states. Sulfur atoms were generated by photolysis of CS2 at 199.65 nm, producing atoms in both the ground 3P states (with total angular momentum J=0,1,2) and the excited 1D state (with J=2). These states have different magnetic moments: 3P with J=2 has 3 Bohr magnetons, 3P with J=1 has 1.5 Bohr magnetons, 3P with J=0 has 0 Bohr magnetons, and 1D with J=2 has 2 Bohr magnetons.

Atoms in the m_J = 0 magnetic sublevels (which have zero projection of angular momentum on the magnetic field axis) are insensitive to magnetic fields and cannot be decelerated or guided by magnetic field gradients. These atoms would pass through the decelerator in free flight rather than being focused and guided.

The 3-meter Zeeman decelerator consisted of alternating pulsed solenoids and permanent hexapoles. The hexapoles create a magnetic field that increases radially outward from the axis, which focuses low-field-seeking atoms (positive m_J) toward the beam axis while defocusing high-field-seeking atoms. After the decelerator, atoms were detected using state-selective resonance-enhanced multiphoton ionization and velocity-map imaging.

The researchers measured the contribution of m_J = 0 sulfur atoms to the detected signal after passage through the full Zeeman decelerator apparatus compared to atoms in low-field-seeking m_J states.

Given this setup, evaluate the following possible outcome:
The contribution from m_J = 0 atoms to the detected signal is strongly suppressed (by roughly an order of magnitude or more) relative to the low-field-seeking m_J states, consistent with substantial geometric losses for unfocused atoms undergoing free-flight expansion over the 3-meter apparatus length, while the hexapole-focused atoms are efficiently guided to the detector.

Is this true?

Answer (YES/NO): YES